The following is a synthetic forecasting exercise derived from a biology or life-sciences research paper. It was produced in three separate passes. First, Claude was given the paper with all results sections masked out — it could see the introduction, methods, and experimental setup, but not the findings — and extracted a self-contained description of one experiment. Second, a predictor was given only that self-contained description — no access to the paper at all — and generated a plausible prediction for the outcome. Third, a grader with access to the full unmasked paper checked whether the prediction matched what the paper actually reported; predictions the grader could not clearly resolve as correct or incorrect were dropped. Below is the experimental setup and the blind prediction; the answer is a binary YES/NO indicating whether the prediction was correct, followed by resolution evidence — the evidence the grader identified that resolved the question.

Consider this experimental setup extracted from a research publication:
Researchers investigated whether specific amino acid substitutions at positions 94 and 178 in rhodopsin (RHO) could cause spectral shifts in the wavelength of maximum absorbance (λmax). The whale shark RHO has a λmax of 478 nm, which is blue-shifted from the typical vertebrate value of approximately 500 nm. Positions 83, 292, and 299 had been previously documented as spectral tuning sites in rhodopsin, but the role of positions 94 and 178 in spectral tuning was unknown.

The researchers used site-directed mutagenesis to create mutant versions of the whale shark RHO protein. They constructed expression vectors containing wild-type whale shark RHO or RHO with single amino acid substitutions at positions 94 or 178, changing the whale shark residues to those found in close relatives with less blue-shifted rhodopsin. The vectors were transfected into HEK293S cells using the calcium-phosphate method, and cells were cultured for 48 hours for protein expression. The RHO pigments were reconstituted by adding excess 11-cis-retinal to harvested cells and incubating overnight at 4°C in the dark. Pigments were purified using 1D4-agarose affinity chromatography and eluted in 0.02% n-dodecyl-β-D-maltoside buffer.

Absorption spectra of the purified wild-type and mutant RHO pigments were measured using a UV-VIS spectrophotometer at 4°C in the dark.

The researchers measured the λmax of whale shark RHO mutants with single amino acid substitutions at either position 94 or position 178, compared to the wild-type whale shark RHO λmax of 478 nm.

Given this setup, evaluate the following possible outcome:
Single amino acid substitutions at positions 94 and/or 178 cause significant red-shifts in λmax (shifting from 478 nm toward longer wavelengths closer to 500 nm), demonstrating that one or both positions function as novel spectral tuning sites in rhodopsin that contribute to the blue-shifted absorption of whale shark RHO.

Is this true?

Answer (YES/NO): YES